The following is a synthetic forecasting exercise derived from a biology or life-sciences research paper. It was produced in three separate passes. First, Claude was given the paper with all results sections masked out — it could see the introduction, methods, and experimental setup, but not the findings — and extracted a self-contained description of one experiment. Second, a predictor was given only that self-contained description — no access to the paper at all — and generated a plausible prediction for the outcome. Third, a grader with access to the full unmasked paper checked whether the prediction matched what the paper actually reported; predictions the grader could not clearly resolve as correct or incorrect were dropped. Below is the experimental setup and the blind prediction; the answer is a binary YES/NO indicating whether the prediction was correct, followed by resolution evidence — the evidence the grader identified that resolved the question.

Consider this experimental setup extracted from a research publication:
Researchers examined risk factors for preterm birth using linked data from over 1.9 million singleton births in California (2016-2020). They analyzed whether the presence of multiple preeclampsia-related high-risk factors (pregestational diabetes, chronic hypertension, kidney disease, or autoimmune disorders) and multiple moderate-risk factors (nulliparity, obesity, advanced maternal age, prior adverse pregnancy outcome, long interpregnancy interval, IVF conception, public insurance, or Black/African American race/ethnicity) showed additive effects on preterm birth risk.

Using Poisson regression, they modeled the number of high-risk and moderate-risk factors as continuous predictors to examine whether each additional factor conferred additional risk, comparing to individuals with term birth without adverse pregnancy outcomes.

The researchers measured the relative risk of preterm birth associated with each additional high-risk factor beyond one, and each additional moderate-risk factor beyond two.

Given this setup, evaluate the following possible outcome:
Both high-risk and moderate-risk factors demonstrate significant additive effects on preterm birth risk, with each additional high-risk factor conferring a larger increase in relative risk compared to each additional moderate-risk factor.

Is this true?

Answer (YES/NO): YES